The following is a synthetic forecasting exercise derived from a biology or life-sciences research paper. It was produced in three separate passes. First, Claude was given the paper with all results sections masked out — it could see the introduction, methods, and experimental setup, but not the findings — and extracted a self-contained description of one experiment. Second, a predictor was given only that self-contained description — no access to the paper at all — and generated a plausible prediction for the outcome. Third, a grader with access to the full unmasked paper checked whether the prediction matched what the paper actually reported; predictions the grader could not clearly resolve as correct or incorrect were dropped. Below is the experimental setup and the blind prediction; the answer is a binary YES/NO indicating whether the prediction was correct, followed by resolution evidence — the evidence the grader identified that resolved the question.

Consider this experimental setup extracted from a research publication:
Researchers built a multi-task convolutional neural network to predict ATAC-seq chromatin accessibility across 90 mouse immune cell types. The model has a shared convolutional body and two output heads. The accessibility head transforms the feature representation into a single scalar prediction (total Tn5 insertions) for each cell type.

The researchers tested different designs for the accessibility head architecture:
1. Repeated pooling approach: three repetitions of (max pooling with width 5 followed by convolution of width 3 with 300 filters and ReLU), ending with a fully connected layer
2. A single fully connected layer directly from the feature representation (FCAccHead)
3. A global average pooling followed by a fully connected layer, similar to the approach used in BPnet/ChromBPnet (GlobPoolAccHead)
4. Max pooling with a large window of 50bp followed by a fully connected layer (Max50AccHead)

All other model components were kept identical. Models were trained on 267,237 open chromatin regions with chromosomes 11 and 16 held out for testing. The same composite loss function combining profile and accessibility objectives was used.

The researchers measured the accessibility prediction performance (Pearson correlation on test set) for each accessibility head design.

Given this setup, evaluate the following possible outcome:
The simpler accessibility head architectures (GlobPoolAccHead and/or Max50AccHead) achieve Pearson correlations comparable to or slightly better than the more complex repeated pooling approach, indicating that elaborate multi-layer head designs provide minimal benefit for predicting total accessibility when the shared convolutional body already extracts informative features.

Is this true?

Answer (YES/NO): NO